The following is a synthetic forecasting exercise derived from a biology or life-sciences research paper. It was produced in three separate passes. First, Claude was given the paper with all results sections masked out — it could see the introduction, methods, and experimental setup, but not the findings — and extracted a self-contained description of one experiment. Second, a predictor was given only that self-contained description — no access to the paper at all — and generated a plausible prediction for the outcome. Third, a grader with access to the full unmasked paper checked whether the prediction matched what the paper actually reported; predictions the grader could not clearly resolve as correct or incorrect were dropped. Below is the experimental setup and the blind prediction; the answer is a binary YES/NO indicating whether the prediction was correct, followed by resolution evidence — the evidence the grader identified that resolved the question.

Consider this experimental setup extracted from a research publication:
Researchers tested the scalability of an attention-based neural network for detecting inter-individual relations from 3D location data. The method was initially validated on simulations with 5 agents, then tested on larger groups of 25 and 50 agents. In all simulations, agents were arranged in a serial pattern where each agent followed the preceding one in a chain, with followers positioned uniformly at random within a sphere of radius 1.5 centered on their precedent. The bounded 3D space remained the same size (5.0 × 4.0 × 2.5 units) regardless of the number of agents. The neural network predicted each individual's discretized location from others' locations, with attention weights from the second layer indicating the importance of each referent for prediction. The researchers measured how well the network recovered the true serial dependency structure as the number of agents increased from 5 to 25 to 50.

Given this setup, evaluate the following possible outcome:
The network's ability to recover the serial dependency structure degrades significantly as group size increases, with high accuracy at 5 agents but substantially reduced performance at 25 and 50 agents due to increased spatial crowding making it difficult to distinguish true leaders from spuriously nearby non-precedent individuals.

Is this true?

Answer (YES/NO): NO